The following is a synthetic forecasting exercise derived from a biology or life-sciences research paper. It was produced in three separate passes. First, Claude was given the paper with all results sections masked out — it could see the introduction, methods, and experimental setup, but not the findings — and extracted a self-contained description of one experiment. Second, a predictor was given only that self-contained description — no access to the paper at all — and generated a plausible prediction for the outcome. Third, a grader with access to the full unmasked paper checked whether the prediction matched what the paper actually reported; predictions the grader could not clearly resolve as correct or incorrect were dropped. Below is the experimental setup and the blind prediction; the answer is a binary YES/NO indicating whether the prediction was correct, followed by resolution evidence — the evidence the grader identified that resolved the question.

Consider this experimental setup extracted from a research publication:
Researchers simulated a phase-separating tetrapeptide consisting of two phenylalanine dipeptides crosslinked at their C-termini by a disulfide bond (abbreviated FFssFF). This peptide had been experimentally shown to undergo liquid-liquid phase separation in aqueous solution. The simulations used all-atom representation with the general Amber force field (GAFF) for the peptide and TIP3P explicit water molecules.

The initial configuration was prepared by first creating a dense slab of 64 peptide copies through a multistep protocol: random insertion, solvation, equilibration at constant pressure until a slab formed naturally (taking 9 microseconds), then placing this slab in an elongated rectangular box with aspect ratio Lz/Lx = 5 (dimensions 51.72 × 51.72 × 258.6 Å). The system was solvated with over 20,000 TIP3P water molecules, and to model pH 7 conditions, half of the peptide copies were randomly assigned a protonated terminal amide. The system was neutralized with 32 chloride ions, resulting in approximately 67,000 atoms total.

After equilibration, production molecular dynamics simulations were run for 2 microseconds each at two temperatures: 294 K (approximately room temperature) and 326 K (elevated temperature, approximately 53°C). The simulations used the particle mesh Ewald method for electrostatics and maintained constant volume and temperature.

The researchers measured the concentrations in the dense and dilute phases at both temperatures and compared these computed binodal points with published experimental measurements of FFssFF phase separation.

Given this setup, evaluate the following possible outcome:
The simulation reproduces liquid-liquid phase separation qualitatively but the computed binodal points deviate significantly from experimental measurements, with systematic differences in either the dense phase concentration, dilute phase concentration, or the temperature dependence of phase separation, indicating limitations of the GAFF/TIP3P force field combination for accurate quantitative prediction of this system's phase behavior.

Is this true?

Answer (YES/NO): YES